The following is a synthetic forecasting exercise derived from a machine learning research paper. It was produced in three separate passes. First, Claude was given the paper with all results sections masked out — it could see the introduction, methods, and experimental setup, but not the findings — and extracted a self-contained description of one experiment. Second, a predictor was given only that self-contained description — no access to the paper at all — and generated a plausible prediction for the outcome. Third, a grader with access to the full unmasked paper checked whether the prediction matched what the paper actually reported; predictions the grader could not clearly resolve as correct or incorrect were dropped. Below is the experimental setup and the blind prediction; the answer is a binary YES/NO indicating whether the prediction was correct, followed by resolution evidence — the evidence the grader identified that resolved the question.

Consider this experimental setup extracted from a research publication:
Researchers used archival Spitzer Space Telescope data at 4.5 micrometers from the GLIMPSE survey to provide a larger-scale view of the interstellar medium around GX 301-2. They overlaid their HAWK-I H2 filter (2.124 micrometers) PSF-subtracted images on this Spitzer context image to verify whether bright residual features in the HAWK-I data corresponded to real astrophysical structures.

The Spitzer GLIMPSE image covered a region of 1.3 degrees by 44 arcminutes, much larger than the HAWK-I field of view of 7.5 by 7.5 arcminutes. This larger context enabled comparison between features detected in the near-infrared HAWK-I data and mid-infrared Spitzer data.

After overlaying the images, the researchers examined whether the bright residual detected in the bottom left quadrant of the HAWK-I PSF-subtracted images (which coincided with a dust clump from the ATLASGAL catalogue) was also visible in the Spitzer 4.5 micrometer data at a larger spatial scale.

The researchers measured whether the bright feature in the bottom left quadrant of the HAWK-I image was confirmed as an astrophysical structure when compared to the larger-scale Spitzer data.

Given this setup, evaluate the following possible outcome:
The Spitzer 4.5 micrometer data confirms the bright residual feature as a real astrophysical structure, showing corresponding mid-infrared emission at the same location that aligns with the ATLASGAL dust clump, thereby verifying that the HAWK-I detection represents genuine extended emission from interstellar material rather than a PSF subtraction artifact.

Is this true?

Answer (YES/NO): YES